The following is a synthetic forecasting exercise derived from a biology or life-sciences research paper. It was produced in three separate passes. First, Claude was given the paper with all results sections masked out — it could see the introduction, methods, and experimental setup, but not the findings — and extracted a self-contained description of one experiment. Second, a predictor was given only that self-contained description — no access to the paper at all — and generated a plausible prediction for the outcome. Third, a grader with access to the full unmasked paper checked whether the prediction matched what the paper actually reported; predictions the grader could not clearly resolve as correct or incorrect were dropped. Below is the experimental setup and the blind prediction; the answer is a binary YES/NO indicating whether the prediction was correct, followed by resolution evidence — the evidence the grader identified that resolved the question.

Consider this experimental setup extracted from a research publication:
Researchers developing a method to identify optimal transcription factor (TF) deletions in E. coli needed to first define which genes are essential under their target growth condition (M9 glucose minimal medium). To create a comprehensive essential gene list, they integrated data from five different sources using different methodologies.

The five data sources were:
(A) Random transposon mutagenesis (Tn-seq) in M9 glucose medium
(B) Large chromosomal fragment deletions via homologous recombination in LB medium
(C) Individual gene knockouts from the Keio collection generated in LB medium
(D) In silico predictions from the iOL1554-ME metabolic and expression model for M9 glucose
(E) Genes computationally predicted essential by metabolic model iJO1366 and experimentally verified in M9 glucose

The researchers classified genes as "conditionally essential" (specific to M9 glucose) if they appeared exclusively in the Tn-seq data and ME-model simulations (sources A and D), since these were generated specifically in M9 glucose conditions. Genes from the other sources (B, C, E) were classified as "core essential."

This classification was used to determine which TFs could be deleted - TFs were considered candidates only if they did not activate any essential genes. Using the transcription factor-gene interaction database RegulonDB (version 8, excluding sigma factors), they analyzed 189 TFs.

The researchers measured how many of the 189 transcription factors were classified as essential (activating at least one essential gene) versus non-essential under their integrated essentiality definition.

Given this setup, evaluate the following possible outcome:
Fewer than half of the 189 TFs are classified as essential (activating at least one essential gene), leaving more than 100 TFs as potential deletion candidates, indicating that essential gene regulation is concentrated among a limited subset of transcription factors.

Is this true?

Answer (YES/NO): YES